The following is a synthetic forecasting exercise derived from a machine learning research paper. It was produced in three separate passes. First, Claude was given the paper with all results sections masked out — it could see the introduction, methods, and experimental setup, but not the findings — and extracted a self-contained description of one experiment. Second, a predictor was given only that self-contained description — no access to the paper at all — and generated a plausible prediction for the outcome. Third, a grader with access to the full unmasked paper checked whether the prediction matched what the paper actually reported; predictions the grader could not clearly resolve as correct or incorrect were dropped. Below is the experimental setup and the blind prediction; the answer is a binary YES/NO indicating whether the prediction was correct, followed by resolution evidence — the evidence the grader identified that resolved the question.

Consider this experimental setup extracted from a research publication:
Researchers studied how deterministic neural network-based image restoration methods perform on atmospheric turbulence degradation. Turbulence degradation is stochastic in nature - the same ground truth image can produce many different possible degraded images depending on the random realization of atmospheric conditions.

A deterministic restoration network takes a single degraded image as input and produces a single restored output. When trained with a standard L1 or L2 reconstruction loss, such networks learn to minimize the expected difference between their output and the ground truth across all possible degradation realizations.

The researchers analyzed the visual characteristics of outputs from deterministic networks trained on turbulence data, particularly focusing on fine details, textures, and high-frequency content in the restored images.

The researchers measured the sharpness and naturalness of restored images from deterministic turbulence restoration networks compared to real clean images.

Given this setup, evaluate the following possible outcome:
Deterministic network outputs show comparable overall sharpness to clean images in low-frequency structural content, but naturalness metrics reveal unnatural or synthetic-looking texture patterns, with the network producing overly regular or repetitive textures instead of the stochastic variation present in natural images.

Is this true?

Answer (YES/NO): NO